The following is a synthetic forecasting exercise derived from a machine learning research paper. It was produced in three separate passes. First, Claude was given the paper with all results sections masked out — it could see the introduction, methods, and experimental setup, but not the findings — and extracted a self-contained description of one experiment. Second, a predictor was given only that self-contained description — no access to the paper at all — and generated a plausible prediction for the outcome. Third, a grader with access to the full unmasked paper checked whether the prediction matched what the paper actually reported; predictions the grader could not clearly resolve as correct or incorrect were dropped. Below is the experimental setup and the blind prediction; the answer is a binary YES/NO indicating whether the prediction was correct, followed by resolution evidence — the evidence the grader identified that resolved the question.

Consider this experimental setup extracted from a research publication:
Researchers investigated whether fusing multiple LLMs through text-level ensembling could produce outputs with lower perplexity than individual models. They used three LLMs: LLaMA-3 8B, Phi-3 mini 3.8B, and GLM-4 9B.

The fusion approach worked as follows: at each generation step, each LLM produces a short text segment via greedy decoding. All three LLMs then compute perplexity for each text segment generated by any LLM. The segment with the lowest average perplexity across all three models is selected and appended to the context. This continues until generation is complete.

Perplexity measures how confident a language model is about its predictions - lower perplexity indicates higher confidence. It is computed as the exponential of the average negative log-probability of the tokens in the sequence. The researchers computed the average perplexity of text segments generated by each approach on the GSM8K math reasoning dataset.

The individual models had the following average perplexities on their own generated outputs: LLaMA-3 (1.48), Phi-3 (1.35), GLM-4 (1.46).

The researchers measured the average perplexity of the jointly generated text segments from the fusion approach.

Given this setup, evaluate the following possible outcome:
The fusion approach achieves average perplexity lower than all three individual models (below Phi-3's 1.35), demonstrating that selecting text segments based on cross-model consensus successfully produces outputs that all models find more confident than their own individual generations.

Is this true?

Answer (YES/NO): YES